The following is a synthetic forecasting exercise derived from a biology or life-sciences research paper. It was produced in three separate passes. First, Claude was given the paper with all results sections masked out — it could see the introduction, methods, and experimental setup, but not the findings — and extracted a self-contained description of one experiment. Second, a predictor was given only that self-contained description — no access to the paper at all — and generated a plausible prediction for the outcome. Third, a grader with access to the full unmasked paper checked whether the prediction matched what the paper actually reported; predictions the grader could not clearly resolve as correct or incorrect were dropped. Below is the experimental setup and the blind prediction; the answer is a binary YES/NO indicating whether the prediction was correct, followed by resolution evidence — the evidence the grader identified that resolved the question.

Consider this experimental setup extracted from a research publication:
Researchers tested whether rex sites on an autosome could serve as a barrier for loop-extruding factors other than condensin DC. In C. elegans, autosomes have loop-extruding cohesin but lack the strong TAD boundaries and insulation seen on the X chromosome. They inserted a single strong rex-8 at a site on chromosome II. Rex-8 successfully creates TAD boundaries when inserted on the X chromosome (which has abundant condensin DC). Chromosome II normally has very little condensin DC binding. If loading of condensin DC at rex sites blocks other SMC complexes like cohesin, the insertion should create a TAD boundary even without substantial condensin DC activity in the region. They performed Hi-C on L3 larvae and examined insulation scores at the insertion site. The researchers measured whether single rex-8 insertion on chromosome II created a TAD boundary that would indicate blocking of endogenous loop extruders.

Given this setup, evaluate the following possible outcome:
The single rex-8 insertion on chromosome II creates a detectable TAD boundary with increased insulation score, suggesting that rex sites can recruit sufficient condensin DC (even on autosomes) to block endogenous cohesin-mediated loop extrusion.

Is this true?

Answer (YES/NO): NO